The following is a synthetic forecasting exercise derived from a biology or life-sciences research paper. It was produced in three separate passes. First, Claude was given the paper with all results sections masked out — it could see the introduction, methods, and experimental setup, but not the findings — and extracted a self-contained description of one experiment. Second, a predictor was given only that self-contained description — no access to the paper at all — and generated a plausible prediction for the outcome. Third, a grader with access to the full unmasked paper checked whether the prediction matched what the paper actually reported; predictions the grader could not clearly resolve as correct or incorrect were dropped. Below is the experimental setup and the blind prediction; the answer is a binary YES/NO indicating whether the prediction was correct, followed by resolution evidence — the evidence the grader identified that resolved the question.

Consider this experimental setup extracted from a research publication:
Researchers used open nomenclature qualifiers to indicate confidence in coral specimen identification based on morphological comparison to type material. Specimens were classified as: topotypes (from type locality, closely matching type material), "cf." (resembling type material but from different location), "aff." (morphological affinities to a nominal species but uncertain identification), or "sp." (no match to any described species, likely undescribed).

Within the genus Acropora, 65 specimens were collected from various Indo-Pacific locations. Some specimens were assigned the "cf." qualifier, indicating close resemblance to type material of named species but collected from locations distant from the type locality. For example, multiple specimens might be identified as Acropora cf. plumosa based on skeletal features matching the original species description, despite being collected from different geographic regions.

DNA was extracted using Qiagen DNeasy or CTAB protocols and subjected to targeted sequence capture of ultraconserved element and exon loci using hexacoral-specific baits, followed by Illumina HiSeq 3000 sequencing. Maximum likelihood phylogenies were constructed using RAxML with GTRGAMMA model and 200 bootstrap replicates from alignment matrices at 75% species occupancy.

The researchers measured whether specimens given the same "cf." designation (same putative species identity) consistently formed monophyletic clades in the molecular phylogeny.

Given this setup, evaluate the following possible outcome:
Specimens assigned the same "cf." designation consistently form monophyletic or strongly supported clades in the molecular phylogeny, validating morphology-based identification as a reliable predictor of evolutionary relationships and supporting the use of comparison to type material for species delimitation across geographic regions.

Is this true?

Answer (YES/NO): YES